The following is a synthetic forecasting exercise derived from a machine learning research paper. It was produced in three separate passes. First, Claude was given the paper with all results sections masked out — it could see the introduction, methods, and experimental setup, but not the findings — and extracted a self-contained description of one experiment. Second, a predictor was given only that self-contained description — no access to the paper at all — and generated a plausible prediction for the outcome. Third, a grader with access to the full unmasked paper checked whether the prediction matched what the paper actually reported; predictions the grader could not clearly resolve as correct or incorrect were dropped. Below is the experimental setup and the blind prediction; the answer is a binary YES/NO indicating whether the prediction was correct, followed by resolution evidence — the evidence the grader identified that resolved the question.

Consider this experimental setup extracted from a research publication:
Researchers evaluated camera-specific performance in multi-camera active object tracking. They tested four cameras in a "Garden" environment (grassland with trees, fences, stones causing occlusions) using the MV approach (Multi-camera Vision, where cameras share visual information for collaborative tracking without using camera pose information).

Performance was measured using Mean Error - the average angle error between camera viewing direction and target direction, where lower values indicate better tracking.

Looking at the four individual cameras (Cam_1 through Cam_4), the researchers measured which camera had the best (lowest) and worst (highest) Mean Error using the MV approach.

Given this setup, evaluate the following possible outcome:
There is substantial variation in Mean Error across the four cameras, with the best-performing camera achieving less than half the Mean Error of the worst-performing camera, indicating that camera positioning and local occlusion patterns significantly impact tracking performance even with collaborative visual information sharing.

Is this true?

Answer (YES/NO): NO